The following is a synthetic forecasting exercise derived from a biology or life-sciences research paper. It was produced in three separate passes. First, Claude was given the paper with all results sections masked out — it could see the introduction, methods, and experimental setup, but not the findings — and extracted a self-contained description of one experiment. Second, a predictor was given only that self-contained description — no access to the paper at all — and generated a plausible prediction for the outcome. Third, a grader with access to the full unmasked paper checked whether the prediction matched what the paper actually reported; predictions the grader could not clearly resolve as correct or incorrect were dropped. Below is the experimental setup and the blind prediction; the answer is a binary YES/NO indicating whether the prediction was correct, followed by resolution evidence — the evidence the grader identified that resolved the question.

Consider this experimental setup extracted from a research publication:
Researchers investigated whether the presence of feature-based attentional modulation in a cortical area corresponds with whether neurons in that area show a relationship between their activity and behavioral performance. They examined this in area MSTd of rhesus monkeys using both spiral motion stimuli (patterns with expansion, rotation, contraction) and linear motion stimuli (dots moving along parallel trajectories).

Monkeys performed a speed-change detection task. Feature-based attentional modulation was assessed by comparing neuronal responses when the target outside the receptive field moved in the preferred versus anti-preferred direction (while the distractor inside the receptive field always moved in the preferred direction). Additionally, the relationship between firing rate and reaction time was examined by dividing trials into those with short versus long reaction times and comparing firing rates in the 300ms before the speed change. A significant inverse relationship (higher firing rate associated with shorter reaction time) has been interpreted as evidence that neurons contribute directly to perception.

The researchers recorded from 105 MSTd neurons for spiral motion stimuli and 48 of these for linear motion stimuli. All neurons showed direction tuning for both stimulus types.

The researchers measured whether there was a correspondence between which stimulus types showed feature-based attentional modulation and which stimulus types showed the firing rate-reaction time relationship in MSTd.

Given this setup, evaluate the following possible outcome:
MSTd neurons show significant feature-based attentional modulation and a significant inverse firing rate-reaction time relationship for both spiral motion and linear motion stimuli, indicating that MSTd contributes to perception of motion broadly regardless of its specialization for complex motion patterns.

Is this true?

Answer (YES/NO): NO